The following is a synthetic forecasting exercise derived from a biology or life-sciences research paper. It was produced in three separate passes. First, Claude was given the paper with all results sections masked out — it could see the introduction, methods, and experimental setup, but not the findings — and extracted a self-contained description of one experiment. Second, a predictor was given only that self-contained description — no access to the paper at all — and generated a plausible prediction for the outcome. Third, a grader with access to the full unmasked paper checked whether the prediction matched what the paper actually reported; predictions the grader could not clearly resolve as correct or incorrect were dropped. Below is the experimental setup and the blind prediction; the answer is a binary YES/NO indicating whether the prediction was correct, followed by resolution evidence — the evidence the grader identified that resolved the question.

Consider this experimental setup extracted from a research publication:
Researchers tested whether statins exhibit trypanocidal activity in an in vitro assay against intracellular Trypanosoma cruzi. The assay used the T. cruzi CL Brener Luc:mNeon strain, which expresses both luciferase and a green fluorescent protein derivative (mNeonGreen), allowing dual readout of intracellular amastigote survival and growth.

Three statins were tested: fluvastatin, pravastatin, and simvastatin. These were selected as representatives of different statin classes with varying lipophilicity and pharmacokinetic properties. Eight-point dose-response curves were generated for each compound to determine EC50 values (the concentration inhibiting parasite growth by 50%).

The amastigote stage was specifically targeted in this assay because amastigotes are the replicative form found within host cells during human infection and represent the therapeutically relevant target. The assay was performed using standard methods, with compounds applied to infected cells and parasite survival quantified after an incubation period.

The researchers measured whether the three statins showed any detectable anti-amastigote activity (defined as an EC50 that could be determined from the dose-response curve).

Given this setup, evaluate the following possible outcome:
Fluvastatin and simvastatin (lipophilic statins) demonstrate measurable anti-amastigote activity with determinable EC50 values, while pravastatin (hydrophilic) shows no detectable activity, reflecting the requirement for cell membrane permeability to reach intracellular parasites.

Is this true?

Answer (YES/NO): NO